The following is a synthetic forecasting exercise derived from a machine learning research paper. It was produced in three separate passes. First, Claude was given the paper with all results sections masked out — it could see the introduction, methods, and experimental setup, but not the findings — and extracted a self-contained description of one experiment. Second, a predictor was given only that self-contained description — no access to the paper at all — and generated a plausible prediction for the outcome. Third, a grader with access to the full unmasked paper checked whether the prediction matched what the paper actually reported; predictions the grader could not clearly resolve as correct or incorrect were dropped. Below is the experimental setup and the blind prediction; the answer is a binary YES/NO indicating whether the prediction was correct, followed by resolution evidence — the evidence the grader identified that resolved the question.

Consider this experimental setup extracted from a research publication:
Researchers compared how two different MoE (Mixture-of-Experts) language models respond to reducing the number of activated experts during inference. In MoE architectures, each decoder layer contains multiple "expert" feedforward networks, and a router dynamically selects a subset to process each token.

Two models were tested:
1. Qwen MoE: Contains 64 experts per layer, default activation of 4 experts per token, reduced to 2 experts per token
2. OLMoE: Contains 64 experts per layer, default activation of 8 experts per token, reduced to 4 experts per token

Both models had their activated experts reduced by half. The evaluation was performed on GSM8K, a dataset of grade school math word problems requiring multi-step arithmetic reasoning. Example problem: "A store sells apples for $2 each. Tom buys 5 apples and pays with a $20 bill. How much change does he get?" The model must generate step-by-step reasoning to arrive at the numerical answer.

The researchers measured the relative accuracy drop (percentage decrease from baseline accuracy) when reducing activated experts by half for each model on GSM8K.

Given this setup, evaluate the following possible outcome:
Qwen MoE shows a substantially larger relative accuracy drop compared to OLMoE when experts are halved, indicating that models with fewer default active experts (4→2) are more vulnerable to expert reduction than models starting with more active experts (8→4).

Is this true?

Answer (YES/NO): NO